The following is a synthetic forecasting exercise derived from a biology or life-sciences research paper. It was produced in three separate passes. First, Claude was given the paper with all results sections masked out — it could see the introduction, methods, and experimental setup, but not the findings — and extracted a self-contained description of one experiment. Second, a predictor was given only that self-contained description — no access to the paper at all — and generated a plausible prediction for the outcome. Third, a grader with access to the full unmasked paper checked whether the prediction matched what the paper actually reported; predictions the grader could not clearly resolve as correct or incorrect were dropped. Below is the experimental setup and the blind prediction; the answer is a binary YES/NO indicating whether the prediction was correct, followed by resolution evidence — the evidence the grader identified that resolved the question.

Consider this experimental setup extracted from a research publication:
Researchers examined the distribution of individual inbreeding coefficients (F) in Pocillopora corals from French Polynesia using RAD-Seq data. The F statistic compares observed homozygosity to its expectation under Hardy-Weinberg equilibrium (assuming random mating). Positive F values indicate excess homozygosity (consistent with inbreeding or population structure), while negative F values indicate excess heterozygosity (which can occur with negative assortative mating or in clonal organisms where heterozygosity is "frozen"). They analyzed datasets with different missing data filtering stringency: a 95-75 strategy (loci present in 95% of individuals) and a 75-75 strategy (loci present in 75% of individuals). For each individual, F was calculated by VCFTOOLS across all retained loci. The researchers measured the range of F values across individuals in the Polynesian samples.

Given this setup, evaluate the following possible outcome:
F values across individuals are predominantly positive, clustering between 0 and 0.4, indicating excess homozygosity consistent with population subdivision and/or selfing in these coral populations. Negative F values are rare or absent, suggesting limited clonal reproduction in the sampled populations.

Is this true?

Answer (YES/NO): NO